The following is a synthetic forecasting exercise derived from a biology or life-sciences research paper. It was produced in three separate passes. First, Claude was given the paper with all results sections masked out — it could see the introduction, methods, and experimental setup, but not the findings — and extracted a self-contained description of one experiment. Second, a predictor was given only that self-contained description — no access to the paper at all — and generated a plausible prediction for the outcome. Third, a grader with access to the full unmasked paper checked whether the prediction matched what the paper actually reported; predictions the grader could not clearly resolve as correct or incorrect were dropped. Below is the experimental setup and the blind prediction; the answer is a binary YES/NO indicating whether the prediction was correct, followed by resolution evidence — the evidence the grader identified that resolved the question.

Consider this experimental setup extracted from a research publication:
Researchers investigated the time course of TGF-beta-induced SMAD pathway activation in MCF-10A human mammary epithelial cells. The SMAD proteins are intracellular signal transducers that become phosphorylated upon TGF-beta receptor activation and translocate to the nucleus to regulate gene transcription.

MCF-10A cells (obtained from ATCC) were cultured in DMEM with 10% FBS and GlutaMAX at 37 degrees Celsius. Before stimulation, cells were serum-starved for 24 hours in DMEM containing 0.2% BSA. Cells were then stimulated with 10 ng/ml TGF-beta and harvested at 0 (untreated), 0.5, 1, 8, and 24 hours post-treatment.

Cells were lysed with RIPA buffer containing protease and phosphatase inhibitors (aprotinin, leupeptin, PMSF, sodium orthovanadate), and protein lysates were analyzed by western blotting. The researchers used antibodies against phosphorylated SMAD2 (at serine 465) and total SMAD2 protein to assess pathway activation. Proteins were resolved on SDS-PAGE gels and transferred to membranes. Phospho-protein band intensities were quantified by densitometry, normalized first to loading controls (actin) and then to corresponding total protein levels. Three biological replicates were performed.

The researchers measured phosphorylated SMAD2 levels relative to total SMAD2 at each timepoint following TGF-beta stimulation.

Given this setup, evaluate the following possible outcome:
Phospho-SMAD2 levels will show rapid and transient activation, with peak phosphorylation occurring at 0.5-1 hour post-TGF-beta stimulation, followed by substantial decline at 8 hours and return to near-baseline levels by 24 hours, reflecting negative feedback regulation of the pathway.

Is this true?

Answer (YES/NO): YES